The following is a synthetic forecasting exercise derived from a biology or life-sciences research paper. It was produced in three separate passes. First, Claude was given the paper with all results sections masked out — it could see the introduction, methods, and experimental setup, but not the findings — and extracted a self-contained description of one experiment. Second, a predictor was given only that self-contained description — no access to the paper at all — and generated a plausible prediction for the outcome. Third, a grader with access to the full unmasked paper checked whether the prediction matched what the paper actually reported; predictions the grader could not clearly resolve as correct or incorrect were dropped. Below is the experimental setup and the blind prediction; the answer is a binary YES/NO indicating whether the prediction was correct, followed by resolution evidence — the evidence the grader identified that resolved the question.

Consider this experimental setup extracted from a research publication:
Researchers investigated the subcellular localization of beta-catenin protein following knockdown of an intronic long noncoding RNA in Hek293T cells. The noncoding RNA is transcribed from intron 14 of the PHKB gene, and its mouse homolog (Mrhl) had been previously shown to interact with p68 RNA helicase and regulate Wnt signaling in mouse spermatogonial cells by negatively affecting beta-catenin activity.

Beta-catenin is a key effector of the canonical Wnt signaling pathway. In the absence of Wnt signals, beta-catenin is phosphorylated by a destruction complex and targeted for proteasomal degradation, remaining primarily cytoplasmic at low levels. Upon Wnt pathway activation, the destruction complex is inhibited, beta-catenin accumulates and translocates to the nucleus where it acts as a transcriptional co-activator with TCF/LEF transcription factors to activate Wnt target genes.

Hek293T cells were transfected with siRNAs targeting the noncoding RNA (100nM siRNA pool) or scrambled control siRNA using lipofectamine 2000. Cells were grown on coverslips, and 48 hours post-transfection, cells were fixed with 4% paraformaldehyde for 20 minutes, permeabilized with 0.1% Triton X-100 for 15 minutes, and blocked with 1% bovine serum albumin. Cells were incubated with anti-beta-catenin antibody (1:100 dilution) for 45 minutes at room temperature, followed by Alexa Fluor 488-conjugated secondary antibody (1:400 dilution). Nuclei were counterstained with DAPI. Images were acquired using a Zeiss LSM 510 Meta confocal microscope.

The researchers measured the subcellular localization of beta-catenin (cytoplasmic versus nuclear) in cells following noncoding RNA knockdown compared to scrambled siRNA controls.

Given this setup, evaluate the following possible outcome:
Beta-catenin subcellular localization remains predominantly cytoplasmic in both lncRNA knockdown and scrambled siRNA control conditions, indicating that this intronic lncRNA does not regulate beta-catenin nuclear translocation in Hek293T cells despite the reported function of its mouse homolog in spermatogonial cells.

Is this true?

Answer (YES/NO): YES